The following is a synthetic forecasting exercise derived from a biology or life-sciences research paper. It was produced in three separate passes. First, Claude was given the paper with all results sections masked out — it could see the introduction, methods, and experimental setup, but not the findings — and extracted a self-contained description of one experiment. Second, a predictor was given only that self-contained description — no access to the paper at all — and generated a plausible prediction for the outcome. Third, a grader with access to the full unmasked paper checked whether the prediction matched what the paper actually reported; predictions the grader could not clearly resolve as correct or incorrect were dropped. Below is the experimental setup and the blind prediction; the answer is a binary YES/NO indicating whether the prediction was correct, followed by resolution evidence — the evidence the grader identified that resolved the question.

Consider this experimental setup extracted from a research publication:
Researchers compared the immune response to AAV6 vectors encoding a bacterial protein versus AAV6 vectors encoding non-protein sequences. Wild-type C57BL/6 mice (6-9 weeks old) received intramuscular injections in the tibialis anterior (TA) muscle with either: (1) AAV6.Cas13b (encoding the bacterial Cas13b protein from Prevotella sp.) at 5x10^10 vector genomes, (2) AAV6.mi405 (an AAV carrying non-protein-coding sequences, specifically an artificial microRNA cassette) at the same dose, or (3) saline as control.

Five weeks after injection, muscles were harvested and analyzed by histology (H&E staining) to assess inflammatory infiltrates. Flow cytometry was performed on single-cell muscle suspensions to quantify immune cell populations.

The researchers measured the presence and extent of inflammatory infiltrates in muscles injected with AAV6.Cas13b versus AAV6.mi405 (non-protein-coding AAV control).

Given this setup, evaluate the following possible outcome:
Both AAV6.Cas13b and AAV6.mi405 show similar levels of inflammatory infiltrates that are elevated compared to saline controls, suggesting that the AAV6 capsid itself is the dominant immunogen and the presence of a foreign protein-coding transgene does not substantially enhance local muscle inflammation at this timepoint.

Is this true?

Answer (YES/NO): NO